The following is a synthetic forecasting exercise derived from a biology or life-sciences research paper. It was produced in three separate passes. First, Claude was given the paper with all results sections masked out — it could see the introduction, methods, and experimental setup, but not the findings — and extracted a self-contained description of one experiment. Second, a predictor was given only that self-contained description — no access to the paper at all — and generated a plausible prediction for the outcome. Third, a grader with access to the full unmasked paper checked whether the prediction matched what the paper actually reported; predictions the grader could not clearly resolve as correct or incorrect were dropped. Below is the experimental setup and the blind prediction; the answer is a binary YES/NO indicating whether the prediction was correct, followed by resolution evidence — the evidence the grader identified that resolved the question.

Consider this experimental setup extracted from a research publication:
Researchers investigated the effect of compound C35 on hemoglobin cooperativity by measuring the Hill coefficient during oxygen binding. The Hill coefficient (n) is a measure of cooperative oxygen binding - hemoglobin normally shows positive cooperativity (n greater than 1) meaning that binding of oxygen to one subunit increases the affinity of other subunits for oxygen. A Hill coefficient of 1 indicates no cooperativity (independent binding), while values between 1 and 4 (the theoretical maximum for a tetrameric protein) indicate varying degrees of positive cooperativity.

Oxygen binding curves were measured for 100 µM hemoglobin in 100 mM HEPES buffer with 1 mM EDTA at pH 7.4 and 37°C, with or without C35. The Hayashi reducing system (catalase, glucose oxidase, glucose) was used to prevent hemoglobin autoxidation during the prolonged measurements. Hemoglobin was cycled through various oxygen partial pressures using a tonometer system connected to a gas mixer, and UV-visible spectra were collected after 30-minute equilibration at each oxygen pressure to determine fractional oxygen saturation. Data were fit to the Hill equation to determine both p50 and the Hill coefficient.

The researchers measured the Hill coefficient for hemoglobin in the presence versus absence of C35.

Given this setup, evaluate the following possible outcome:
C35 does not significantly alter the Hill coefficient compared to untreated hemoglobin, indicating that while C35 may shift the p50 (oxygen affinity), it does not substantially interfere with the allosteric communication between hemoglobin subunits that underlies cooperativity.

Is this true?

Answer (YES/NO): NO